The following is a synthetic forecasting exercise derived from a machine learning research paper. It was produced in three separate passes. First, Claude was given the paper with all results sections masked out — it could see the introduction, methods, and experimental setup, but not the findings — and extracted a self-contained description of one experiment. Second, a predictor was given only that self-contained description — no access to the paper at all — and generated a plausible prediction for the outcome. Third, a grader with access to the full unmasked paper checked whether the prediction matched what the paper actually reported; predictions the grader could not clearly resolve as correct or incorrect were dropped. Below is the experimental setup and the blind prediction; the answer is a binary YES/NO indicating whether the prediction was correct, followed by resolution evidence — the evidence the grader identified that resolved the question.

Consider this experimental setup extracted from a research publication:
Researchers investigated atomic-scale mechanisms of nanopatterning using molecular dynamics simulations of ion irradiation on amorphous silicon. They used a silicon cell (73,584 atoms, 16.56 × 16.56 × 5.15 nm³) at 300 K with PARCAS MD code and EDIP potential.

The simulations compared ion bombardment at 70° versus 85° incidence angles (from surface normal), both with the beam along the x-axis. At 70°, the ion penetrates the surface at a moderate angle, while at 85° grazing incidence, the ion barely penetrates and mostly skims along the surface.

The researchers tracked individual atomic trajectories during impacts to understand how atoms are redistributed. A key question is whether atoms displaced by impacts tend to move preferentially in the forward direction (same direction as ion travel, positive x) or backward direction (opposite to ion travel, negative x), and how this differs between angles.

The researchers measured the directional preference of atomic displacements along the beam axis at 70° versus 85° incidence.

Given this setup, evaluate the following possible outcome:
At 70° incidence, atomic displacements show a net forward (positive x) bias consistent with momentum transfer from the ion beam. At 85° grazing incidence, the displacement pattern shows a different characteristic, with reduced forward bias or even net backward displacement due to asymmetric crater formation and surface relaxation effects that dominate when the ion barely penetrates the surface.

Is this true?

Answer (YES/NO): YES